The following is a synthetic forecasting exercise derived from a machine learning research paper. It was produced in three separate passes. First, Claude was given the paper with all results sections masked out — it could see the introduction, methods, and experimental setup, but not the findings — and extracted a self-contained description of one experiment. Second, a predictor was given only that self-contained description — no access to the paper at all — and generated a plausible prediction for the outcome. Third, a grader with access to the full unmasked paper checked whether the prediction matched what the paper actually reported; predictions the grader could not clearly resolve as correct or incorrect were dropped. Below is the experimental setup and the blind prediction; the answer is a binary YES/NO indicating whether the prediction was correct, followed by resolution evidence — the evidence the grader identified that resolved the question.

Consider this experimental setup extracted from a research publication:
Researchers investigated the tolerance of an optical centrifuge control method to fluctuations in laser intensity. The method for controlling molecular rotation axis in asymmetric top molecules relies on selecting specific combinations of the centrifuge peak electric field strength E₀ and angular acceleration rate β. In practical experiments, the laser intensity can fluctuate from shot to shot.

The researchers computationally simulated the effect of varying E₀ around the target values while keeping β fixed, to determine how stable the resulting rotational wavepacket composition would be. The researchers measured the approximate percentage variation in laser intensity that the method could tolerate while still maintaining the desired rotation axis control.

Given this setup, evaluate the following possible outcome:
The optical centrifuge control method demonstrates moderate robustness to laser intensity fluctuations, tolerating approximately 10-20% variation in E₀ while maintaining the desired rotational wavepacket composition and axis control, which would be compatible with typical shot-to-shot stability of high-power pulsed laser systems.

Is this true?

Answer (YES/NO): NO